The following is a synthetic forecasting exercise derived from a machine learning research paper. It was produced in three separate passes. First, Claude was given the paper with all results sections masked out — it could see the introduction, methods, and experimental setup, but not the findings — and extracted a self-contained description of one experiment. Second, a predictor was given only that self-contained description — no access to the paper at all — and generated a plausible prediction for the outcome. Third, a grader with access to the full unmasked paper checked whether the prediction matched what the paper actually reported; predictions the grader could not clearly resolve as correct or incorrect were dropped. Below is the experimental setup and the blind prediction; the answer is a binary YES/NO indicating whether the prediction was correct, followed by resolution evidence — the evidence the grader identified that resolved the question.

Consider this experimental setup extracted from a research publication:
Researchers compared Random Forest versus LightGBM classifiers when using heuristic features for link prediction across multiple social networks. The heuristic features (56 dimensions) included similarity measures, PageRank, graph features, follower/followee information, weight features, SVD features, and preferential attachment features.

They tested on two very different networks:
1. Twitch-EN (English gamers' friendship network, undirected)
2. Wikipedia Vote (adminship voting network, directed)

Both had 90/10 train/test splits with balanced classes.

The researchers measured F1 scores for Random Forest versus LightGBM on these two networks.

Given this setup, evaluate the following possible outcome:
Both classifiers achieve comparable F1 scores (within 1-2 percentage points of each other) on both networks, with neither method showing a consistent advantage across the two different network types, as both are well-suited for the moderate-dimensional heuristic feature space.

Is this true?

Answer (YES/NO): NO